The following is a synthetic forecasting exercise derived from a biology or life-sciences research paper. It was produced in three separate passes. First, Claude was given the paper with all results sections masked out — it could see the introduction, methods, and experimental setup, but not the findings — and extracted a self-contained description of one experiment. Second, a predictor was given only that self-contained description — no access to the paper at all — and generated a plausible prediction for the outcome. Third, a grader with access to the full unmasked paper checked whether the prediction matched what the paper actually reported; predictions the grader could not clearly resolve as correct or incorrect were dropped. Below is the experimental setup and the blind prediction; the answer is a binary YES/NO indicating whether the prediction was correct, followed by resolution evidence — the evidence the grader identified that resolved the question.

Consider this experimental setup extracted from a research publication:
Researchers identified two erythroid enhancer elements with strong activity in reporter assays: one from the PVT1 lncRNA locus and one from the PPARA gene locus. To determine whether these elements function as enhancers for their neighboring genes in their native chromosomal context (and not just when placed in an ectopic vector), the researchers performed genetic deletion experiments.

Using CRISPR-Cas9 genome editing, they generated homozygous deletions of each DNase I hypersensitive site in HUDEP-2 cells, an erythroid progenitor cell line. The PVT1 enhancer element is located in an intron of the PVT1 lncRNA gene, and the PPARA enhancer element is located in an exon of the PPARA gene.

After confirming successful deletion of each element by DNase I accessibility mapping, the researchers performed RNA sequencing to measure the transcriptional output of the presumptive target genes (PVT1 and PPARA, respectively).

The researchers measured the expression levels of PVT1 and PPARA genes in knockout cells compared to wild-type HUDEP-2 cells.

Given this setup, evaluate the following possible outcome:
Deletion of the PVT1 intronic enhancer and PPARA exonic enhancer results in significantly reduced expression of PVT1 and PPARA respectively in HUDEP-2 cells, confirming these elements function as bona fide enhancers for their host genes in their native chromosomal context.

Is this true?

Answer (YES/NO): YES